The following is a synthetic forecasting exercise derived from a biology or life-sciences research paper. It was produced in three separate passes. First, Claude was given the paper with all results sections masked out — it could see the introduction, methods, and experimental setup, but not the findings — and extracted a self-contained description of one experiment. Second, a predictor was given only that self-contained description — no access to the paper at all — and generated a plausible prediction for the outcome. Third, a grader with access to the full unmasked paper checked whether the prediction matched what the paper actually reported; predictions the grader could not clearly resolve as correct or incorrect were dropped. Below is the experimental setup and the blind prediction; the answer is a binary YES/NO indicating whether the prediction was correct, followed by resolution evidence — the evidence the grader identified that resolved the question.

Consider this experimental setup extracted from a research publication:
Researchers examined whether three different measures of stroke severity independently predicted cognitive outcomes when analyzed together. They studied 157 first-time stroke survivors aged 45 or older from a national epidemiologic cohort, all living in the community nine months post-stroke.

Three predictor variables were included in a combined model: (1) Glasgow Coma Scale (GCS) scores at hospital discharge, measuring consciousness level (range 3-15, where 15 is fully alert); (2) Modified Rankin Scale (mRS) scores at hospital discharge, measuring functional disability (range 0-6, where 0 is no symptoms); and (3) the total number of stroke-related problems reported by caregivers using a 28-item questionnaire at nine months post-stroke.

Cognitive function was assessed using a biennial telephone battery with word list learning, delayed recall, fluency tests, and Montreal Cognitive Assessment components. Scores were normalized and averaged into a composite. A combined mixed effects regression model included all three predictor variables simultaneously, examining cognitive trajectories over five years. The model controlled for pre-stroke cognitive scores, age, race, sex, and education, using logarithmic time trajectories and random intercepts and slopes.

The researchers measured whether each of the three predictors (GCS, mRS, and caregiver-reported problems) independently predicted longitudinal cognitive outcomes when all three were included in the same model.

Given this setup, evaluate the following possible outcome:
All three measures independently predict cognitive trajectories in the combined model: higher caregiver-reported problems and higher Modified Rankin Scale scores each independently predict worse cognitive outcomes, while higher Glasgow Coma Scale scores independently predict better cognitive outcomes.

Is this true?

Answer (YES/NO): NO